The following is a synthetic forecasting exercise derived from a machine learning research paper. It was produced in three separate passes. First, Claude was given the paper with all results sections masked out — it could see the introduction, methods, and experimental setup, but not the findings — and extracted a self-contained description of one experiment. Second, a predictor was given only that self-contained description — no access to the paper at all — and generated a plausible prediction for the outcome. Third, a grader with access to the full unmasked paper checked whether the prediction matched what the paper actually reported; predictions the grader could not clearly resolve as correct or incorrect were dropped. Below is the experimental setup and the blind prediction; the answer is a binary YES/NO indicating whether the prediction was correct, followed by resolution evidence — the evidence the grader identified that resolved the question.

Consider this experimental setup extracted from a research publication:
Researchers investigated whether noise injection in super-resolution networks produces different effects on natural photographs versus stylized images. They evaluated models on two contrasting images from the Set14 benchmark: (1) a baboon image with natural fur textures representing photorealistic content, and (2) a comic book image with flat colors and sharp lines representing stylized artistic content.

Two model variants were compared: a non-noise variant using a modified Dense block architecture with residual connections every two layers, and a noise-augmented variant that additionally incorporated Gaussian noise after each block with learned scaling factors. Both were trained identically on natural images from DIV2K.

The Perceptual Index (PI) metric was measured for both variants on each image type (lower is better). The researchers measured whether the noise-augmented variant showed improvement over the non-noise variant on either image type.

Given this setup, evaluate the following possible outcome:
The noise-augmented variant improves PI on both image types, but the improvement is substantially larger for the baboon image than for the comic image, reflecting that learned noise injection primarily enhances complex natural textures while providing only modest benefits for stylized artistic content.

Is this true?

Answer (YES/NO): NO